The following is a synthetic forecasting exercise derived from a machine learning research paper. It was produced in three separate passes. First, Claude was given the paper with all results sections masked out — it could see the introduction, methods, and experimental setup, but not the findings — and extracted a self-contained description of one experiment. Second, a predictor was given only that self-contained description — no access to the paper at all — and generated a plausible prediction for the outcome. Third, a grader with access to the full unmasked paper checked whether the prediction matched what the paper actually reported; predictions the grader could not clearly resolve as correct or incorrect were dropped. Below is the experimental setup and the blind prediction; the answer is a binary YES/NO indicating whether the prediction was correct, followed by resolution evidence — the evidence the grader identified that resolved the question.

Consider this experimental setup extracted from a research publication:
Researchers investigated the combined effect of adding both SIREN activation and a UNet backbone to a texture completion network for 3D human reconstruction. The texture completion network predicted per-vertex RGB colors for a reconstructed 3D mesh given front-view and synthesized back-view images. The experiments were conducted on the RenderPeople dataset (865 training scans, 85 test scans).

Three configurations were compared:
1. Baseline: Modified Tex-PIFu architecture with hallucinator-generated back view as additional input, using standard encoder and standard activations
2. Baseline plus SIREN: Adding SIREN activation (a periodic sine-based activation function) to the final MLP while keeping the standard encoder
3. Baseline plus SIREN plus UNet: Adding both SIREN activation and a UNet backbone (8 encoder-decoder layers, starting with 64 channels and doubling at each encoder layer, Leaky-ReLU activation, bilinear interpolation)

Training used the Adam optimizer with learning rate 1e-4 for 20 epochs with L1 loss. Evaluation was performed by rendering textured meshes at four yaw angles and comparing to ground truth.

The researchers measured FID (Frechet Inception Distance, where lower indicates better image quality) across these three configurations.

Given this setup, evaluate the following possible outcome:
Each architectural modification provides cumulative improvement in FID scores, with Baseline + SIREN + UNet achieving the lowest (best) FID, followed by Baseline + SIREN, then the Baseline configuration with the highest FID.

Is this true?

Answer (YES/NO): YES